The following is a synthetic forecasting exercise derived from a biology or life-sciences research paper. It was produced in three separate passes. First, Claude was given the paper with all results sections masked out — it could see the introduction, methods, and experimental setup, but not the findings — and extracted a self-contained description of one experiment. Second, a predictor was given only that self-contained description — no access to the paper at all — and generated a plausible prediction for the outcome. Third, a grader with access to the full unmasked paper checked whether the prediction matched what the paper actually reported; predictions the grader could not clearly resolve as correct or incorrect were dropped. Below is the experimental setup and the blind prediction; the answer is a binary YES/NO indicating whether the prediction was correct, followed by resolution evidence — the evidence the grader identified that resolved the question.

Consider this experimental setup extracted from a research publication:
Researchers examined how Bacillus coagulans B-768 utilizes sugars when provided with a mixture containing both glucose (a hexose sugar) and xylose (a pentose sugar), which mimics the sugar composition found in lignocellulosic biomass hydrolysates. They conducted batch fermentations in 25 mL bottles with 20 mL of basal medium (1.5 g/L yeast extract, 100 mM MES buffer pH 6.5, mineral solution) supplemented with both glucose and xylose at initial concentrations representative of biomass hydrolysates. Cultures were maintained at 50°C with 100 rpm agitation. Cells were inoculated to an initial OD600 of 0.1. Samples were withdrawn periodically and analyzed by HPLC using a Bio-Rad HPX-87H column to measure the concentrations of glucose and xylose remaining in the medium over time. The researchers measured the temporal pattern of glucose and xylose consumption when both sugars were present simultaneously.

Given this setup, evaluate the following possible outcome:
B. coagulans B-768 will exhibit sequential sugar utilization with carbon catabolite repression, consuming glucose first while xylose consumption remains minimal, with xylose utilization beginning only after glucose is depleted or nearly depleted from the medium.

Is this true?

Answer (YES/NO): YES